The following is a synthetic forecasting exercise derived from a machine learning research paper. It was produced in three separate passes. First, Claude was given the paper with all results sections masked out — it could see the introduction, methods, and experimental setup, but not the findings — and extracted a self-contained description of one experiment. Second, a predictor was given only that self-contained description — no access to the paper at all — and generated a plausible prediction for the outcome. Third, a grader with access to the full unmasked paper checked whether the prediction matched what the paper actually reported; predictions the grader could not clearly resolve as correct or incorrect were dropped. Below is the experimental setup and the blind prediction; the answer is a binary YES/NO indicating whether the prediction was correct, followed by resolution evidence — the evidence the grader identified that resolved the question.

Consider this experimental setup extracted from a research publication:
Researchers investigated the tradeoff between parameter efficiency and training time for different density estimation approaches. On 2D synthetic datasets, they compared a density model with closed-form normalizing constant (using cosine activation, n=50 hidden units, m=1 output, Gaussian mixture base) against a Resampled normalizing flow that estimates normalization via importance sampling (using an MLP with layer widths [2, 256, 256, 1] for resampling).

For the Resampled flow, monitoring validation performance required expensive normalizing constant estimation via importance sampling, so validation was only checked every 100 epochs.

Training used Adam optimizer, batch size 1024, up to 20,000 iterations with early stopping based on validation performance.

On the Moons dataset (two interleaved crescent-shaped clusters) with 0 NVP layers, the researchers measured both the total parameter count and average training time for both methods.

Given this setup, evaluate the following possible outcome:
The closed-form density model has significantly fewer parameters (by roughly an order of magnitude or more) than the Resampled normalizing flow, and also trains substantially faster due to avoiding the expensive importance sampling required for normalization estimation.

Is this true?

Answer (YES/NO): NO